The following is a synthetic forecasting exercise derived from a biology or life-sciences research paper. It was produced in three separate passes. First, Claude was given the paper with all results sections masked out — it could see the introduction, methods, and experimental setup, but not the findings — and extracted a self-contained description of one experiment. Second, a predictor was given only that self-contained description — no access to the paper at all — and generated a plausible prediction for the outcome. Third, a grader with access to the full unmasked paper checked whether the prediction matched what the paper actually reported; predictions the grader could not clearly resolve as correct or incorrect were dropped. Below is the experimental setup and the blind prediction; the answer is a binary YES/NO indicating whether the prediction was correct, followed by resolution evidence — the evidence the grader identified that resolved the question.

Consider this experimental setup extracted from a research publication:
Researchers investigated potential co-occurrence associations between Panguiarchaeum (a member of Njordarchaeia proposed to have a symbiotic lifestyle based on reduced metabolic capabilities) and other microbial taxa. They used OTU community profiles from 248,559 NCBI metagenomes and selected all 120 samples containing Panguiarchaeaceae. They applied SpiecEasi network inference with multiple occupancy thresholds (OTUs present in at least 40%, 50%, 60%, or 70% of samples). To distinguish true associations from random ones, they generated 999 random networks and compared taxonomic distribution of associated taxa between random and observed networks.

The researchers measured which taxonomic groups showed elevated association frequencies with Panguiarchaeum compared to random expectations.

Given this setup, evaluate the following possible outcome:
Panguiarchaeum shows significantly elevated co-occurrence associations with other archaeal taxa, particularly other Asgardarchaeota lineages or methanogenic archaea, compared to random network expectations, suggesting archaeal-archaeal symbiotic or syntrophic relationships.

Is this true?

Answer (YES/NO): NO